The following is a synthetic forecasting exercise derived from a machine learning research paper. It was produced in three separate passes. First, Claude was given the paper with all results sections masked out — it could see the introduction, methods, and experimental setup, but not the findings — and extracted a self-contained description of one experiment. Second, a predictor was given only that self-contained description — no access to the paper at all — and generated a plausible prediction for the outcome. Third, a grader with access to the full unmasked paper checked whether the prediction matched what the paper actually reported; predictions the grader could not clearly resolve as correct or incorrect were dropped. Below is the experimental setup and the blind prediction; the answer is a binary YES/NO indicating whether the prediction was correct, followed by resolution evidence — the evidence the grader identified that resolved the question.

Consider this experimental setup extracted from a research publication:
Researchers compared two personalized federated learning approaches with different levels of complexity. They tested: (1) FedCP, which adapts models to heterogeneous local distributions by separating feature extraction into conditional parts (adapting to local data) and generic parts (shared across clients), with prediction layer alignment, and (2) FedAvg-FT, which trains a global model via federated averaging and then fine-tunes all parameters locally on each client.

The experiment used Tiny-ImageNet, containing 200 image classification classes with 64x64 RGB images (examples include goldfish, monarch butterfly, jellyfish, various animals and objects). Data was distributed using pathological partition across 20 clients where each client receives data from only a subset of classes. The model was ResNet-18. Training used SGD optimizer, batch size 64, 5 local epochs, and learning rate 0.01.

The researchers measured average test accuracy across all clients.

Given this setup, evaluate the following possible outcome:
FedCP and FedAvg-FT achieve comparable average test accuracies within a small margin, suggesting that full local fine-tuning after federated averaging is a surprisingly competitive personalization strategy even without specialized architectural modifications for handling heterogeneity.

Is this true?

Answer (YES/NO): NO